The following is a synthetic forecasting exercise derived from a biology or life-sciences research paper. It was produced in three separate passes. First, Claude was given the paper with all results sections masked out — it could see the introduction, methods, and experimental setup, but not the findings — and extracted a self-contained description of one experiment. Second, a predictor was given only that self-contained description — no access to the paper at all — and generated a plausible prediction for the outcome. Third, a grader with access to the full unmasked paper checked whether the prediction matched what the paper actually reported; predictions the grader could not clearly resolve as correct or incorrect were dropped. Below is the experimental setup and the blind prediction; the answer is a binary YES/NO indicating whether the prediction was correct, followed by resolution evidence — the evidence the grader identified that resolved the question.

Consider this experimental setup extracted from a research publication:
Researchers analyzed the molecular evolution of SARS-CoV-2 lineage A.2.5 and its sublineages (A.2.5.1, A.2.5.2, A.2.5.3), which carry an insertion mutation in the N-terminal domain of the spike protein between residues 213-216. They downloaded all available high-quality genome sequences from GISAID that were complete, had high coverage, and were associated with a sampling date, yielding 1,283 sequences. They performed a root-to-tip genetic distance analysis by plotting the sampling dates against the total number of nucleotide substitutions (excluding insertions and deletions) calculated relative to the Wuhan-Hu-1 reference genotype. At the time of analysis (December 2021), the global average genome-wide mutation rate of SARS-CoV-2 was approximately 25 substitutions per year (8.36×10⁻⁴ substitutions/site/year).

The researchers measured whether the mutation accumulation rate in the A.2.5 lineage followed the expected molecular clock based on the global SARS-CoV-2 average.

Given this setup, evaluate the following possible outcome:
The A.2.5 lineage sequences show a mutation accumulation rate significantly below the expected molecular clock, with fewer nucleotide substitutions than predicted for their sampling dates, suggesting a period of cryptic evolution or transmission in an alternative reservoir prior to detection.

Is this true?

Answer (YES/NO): NO